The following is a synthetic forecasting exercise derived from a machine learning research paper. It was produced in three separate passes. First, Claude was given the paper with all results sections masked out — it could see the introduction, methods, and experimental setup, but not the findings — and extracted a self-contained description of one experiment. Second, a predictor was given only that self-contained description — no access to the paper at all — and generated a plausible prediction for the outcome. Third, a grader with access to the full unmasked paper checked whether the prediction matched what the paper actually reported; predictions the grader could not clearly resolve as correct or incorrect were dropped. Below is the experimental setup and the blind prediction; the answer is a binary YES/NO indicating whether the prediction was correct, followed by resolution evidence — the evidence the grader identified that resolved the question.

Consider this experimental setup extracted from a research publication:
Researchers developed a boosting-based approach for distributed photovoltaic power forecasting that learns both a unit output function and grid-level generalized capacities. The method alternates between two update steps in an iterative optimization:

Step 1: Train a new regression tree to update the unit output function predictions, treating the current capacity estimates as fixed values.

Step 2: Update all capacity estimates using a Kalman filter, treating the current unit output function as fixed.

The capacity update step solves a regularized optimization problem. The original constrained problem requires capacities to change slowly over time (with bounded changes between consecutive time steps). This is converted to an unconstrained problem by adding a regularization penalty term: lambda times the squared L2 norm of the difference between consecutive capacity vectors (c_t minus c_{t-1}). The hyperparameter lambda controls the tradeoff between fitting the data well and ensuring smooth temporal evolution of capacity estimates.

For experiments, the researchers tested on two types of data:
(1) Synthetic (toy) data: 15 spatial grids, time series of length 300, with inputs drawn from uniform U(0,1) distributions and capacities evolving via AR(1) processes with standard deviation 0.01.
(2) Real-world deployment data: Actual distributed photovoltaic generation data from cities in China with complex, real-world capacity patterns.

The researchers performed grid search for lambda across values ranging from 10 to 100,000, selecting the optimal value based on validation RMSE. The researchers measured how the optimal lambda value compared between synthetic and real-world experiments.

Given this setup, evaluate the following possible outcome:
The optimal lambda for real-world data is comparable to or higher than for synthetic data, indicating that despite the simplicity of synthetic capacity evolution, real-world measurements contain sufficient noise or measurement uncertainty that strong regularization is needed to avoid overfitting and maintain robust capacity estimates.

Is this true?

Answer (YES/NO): YES